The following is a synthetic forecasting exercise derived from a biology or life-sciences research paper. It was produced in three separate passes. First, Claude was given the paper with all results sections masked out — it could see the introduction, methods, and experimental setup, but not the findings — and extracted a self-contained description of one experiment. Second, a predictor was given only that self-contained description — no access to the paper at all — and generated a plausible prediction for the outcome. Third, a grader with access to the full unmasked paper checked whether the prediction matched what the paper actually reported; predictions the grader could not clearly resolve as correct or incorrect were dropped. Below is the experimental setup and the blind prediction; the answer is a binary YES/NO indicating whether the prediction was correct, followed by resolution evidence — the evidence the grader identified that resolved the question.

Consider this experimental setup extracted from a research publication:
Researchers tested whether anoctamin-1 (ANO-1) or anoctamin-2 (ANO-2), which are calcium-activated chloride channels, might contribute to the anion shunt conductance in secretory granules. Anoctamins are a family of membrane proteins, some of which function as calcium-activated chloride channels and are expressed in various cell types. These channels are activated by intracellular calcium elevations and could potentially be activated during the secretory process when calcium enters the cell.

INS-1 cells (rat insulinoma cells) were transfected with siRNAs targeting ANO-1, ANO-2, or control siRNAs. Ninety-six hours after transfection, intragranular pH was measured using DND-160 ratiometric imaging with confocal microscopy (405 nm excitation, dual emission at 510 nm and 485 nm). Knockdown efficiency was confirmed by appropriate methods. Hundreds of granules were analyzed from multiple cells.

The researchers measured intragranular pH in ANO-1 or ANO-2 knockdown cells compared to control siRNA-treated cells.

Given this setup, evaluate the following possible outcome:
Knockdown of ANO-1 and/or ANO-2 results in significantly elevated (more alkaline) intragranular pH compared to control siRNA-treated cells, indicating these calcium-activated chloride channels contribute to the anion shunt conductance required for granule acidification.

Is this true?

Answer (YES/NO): NO